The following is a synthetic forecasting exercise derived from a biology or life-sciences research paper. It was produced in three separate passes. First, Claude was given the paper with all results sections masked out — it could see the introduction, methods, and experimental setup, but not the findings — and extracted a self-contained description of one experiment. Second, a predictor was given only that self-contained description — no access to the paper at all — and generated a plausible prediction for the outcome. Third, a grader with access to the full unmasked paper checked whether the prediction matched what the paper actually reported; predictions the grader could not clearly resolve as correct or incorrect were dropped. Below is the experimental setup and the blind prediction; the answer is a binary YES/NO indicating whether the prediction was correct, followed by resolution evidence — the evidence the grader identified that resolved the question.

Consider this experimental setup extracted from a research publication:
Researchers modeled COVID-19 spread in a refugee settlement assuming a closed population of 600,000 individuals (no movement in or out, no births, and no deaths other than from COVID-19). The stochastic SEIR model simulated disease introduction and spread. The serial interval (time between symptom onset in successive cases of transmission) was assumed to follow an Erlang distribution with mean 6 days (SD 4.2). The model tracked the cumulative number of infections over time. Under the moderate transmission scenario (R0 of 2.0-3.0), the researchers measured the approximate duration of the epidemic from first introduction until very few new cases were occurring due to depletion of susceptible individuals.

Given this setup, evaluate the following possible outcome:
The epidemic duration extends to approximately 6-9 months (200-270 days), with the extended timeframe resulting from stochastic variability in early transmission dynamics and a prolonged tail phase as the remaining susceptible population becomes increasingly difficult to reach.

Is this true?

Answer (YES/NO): NO